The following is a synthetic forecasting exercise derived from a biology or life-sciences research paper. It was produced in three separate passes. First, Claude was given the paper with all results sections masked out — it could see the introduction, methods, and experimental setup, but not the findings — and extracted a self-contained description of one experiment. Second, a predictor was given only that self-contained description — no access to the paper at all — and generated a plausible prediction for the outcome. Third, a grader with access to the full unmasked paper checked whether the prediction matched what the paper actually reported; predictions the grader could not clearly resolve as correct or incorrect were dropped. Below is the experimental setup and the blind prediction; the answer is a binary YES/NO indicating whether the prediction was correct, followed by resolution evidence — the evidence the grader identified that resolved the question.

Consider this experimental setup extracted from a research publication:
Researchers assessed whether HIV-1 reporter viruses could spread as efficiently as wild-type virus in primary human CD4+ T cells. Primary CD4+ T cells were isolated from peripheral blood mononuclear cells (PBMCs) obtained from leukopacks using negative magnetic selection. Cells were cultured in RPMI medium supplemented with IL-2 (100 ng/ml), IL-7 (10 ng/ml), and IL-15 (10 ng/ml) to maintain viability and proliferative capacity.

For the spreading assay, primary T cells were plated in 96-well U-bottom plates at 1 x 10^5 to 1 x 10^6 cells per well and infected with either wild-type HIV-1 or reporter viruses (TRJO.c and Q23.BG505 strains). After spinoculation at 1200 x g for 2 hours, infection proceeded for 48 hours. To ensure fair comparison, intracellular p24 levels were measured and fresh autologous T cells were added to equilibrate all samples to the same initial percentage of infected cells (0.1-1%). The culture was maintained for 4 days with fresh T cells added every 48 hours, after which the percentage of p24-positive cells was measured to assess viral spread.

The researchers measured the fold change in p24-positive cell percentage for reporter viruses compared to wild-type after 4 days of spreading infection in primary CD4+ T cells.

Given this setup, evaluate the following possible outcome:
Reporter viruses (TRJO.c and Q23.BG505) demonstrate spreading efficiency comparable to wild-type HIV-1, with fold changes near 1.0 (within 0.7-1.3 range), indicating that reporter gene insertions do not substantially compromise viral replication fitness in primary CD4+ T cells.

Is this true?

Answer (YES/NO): NO